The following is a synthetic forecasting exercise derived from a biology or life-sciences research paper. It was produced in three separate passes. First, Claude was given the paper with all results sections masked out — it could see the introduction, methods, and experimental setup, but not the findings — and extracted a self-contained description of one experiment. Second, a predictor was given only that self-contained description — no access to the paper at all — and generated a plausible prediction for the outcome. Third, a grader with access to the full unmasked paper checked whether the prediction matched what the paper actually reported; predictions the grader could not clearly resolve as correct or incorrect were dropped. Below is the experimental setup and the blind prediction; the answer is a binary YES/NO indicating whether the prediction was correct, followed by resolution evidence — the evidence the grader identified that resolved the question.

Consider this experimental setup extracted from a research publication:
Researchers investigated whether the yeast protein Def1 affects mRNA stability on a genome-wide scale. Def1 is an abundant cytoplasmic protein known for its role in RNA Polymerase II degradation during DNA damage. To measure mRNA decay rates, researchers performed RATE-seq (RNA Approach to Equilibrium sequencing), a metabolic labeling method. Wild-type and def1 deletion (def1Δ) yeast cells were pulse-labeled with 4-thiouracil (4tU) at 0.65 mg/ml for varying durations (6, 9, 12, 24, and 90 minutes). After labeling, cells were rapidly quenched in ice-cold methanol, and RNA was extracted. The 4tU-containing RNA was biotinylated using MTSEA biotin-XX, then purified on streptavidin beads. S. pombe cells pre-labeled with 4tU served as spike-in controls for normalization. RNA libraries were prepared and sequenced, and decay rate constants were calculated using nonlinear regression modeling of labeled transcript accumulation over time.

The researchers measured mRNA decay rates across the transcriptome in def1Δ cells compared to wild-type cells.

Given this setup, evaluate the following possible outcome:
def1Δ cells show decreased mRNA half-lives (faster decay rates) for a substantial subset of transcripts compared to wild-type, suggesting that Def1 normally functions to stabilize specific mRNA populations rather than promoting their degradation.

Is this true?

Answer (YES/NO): NO